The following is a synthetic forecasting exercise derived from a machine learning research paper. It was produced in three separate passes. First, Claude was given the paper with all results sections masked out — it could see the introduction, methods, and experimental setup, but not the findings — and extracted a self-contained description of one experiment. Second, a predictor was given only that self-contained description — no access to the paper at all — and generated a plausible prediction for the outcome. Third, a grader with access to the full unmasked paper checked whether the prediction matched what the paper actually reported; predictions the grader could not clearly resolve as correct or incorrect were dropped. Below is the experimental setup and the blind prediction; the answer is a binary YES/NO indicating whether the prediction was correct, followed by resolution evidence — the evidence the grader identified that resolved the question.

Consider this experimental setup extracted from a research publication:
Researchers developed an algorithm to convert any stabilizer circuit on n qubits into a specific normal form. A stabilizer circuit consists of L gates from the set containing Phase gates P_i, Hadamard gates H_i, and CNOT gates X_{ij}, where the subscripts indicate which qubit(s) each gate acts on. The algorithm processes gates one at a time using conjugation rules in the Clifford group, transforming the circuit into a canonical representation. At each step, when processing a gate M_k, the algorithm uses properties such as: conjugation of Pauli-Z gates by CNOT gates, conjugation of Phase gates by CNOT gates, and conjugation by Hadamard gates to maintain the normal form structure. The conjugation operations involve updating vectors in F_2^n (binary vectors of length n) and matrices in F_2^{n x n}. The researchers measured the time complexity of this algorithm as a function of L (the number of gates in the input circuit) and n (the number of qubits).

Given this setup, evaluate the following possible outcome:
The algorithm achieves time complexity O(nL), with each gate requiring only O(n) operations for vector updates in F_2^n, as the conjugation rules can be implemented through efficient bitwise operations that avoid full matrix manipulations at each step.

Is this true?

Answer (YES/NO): NO